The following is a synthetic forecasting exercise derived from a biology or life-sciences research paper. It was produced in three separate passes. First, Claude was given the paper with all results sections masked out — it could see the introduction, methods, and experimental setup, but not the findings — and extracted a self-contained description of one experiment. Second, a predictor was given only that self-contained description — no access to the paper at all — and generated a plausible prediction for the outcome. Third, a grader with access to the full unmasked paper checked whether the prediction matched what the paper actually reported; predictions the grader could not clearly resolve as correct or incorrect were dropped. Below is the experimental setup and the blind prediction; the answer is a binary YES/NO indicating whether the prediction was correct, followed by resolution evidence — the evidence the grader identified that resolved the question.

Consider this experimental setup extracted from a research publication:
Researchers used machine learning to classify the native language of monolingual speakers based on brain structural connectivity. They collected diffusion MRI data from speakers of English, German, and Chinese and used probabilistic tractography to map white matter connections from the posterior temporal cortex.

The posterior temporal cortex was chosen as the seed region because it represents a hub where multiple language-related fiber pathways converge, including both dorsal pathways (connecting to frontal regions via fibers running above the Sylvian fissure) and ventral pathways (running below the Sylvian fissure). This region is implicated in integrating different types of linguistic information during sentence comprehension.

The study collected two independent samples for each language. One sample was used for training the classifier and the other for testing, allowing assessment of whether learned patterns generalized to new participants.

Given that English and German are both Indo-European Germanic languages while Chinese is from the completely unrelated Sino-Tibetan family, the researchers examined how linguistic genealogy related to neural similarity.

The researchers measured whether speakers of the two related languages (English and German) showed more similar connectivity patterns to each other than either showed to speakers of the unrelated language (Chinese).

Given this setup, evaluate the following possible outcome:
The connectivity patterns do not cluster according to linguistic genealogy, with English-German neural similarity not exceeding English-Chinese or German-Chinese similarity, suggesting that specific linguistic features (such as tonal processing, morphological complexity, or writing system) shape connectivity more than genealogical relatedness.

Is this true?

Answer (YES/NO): YES